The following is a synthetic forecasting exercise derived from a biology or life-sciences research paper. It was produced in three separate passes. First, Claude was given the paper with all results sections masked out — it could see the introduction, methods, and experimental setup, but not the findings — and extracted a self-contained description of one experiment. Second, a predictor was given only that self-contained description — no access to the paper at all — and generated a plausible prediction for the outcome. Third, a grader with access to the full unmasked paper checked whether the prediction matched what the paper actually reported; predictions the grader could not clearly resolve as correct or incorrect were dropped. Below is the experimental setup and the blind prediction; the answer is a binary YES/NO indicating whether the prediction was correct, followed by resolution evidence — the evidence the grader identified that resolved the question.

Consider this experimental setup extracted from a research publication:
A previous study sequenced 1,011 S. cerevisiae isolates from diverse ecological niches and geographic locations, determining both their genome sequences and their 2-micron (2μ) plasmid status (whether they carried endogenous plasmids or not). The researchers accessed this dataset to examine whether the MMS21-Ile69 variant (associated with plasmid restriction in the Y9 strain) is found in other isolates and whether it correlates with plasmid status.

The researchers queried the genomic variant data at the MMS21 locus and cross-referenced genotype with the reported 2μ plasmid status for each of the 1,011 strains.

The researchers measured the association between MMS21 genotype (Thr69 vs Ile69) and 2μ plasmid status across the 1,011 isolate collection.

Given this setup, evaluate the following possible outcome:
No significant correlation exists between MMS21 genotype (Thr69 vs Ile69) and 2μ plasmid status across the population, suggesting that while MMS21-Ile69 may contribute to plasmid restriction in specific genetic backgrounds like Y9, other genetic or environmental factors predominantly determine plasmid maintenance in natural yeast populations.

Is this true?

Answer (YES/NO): NO